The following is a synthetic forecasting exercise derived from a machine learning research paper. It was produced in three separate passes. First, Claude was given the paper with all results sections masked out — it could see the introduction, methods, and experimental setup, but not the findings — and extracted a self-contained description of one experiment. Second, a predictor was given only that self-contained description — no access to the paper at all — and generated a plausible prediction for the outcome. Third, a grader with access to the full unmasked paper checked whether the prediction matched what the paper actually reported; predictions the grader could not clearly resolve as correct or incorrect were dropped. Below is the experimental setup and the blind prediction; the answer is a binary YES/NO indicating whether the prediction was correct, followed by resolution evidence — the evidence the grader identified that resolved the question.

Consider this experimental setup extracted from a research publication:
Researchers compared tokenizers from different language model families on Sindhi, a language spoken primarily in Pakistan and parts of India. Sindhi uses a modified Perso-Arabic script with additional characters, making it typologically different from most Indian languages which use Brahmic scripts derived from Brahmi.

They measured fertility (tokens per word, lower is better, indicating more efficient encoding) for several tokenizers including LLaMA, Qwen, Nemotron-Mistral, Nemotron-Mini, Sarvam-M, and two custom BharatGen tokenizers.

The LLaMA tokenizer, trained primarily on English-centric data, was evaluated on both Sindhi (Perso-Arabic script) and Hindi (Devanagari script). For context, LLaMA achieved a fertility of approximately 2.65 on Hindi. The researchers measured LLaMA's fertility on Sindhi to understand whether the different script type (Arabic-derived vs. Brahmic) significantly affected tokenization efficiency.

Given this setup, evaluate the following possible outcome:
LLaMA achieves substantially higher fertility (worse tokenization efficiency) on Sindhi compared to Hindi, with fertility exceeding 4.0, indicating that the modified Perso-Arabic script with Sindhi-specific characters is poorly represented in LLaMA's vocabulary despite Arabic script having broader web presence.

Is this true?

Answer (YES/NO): NO